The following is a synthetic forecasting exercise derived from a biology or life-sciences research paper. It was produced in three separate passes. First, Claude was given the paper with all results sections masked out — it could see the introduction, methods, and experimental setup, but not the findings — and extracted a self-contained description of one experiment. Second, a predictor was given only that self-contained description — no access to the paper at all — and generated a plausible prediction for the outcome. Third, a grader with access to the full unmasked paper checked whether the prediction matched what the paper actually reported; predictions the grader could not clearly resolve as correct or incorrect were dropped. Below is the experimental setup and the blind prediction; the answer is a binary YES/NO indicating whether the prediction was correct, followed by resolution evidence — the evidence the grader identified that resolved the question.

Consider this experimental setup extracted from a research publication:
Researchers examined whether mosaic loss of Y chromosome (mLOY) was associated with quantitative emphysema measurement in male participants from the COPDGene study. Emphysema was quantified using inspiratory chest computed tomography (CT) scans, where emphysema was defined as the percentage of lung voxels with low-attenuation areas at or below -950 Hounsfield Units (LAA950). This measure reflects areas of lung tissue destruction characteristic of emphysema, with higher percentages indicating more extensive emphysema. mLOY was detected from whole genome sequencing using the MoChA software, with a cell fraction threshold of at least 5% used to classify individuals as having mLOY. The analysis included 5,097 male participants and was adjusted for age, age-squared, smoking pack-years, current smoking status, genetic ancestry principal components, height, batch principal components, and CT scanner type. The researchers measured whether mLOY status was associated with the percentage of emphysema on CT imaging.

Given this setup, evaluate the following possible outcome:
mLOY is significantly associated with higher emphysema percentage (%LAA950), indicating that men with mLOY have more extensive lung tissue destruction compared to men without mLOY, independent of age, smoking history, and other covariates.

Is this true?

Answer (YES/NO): YES